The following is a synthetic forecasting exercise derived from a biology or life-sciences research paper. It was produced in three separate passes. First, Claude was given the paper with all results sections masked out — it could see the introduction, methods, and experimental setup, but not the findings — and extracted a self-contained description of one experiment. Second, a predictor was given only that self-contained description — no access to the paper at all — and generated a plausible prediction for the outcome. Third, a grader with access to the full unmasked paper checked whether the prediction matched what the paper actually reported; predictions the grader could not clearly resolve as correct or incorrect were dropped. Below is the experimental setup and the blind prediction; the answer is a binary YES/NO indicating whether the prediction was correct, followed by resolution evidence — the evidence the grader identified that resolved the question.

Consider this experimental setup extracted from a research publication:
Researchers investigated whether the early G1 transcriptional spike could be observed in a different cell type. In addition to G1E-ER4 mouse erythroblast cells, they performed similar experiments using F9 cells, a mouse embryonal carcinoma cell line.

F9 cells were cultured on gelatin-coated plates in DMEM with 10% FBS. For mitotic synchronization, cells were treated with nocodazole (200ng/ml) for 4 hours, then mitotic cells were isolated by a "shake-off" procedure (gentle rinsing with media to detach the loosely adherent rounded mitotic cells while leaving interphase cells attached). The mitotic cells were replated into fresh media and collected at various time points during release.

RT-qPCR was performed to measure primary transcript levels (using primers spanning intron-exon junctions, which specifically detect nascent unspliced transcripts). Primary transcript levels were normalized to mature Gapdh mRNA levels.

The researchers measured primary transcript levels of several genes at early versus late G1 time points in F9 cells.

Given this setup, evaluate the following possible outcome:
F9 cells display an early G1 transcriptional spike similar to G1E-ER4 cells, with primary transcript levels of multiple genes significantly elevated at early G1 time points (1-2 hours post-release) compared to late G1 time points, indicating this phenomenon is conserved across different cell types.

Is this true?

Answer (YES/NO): YES